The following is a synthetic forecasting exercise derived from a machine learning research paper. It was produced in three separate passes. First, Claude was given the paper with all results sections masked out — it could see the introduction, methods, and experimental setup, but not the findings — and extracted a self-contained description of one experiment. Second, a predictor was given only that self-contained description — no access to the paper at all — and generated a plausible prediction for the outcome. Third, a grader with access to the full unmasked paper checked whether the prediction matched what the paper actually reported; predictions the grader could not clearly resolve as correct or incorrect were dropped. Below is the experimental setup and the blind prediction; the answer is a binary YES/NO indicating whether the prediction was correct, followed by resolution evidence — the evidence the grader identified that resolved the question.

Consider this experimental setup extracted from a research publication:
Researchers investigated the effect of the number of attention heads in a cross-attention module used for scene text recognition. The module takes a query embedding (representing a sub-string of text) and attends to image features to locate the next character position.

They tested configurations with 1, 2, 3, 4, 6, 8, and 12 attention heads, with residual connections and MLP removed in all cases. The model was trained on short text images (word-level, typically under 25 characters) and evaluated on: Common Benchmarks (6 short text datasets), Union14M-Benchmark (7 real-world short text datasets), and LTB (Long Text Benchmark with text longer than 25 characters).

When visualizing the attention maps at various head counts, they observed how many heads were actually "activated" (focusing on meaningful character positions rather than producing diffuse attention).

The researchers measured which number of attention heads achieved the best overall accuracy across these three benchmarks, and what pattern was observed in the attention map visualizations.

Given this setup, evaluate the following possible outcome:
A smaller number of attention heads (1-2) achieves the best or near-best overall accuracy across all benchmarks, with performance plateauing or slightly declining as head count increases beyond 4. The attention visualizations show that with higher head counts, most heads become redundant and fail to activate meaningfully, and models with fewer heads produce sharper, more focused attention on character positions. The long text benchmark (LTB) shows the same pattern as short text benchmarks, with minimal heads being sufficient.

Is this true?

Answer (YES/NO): NO